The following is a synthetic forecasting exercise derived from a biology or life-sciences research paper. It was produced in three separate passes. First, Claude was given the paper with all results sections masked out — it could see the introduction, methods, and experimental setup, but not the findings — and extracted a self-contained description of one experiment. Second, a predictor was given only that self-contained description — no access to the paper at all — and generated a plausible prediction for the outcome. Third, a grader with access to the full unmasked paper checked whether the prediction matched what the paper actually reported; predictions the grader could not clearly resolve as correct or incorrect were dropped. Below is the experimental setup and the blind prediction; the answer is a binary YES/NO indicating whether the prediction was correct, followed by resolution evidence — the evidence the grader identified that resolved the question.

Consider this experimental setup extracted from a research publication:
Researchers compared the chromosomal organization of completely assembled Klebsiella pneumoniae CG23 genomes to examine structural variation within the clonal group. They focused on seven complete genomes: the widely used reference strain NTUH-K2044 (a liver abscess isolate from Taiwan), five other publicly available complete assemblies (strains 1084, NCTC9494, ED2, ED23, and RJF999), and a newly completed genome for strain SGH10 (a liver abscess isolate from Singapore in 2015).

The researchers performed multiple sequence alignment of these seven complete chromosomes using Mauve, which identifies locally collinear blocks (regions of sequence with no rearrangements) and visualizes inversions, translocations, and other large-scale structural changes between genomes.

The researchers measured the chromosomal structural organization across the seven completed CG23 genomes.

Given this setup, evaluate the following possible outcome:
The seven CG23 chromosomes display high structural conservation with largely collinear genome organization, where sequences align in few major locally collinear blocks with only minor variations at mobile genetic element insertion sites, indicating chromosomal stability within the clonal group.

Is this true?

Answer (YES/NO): NO